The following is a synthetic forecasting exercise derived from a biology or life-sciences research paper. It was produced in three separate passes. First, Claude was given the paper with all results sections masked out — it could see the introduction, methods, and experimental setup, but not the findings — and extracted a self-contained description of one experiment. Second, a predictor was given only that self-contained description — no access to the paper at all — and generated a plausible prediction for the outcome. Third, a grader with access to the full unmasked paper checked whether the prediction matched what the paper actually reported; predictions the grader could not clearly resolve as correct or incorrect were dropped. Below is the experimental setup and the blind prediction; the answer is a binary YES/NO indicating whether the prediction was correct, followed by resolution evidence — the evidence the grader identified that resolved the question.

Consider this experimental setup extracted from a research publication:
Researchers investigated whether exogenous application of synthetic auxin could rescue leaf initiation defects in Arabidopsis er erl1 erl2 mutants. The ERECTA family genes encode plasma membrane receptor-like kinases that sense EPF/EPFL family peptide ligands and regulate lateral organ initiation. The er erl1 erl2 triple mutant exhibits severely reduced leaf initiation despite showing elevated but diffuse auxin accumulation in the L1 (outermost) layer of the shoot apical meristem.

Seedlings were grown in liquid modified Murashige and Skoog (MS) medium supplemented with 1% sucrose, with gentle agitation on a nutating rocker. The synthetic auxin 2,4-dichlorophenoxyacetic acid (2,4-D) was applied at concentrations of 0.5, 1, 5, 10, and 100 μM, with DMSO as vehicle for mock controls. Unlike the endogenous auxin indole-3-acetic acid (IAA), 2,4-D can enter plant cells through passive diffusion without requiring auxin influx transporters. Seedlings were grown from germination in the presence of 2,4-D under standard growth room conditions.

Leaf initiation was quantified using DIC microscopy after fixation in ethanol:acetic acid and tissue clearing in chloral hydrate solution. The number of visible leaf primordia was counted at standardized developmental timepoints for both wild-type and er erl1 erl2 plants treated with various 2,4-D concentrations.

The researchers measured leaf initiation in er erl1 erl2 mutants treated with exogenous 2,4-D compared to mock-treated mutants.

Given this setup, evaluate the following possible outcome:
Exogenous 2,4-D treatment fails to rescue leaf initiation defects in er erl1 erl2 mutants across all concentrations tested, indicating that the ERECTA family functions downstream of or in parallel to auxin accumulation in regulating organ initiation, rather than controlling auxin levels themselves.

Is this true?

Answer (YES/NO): NO